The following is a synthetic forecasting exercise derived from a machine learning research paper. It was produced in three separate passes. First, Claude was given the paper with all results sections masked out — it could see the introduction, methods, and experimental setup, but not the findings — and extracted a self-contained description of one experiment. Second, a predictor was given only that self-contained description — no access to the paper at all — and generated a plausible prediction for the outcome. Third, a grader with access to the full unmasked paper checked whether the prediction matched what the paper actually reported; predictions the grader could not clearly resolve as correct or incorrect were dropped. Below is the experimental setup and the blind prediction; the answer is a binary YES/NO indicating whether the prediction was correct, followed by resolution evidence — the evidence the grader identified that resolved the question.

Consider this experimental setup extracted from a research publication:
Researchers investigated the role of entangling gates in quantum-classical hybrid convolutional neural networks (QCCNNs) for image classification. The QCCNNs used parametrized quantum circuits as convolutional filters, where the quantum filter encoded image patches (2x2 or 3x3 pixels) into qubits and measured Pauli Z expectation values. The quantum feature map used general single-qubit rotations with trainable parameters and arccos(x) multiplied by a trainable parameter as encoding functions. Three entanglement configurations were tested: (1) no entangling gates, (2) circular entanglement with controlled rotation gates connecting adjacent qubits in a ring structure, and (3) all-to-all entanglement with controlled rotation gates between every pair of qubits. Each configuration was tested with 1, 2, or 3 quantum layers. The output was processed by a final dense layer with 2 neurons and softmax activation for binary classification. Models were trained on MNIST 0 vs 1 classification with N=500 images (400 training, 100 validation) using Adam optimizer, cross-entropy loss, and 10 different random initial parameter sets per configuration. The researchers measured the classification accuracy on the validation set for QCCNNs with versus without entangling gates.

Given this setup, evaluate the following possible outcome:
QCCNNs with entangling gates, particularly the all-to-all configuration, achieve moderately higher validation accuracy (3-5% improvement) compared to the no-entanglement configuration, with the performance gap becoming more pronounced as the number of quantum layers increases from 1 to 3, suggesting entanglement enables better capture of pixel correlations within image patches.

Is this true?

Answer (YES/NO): NO